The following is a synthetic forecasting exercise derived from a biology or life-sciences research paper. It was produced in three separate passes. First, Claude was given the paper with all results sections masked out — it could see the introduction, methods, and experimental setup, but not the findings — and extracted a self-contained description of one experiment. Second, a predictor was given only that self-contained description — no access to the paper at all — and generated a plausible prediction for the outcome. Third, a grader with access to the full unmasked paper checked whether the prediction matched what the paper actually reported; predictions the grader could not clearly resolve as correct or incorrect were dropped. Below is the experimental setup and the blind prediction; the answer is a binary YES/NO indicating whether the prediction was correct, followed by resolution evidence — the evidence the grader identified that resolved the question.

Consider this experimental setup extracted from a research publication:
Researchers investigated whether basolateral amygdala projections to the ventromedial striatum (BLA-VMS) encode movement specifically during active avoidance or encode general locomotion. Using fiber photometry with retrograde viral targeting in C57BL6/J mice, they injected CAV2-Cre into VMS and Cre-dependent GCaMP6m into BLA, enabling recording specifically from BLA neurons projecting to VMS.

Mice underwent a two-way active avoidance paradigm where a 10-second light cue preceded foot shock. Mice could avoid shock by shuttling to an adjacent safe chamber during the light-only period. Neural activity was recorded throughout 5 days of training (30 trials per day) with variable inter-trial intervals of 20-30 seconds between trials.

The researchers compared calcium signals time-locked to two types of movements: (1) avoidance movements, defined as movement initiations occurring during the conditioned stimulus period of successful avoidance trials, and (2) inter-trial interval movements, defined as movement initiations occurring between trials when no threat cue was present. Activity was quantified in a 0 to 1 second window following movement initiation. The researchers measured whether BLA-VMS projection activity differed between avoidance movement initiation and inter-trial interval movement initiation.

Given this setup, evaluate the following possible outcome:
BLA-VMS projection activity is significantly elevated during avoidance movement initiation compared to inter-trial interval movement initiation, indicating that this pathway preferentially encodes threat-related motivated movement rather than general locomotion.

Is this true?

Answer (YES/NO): YES